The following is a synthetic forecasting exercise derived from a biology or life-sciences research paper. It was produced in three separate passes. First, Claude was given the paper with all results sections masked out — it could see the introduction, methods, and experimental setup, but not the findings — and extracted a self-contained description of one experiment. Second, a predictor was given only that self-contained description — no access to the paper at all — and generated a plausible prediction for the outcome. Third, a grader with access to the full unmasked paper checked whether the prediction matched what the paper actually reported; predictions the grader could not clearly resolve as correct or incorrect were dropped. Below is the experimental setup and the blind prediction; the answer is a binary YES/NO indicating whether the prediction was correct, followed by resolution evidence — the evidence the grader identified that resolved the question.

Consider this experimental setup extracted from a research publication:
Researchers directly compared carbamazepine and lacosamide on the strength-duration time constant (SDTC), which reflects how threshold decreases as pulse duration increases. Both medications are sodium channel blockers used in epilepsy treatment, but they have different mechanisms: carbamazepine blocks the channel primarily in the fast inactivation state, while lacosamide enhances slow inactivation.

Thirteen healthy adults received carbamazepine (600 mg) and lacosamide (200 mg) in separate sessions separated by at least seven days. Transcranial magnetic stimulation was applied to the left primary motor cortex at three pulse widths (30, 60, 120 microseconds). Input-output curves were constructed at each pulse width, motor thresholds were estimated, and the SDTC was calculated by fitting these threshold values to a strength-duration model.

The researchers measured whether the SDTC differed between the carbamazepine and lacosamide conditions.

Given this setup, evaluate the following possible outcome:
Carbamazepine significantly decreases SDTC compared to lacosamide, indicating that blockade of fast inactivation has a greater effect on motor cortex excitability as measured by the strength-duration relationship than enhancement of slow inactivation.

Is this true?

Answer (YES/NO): NO